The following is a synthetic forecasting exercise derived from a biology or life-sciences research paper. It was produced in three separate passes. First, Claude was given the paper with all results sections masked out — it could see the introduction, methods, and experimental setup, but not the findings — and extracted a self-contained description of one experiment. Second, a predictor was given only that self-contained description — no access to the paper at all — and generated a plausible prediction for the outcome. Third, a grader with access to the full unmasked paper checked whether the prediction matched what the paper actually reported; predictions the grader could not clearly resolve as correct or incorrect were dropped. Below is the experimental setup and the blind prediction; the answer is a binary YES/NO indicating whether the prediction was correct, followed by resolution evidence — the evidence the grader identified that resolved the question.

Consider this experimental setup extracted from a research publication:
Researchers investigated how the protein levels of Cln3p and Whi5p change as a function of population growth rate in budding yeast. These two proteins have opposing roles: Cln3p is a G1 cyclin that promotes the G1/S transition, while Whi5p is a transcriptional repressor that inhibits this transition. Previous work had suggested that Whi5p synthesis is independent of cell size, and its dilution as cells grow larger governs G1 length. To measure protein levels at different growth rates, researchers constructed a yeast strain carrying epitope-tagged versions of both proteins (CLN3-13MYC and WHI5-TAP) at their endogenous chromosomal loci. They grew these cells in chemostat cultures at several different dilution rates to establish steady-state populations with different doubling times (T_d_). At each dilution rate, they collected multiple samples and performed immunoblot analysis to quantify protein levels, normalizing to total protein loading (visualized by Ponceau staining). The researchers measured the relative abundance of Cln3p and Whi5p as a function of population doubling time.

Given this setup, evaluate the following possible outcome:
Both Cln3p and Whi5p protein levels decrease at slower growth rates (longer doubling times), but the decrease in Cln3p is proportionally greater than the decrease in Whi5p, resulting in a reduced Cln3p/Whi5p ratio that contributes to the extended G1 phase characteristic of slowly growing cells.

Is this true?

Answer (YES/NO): NO